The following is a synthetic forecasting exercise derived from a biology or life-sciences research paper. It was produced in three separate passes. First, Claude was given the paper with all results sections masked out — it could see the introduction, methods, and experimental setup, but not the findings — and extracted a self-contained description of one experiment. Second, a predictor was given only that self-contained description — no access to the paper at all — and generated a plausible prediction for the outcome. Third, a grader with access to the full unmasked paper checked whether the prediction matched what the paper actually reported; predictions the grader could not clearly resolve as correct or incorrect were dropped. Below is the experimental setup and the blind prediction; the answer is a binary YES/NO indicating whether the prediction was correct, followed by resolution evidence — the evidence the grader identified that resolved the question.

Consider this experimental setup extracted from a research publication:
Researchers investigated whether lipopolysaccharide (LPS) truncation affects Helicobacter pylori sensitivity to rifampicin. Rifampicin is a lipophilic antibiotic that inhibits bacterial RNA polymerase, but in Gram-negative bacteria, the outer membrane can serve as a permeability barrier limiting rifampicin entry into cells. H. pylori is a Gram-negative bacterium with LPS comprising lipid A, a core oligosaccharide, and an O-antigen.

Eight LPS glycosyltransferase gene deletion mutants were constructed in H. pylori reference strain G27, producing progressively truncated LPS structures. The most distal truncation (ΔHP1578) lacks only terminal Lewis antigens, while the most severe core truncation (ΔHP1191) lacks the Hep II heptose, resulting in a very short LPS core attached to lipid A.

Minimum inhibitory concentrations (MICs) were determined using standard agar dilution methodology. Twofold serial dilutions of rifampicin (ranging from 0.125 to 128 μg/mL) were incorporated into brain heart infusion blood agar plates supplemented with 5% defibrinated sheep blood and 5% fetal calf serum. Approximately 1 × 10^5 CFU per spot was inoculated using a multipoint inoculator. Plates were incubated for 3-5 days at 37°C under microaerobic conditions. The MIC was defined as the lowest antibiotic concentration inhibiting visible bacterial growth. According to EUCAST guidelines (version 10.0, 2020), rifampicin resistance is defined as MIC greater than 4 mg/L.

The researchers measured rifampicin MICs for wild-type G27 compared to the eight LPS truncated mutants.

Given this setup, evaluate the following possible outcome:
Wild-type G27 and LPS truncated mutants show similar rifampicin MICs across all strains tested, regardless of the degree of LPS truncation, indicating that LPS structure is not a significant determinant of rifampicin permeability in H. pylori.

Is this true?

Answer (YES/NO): NO